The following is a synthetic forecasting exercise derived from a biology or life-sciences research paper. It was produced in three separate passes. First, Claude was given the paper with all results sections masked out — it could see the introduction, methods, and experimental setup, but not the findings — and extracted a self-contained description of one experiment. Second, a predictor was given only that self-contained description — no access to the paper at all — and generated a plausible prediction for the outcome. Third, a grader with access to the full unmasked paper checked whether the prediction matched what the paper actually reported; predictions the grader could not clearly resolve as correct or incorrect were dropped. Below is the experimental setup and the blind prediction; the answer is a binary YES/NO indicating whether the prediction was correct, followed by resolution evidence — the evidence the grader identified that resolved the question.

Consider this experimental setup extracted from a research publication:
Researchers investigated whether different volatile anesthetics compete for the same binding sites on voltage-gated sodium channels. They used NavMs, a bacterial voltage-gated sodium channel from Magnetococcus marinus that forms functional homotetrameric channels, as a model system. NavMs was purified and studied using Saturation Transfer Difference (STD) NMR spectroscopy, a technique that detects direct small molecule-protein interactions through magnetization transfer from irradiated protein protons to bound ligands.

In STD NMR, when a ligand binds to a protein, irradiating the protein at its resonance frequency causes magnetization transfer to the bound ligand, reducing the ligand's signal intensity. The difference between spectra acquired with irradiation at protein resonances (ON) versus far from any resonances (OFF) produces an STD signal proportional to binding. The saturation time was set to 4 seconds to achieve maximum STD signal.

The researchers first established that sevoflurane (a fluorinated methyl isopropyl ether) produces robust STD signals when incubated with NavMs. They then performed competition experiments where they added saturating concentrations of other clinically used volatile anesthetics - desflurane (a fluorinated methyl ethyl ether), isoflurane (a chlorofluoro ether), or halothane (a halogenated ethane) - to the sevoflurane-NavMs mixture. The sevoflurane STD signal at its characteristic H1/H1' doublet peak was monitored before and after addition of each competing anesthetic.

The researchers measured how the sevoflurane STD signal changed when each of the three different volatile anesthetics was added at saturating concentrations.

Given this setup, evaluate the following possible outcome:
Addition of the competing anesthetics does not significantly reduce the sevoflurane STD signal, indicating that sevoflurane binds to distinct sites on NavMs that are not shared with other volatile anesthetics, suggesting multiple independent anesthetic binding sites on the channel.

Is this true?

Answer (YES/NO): NO